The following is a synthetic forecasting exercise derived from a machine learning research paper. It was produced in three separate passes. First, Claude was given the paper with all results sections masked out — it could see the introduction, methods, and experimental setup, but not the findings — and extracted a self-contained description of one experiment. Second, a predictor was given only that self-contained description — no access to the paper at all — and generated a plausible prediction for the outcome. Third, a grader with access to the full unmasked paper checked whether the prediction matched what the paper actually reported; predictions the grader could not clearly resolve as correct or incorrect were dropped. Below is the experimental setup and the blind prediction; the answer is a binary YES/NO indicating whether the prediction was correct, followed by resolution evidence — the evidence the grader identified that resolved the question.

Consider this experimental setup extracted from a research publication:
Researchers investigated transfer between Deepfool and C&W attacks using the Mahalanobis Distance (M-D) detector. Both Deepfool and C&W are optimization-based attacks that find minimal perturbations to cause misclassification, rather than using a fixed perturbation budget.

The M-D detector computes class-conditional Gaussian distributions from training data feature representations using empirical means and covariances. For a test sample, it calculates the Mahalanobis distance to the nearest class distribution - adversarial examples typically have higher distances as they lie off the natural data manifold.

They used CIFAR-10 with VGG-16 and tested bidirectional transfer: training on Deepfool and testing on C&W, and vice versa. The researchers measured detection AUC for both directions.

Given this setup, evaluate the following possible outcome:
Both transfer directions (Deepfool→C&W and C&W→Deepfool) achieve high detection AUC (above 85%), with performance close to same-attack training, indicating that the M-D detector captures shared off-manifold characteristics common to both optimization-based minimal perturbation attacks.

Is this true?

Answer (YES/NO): NO